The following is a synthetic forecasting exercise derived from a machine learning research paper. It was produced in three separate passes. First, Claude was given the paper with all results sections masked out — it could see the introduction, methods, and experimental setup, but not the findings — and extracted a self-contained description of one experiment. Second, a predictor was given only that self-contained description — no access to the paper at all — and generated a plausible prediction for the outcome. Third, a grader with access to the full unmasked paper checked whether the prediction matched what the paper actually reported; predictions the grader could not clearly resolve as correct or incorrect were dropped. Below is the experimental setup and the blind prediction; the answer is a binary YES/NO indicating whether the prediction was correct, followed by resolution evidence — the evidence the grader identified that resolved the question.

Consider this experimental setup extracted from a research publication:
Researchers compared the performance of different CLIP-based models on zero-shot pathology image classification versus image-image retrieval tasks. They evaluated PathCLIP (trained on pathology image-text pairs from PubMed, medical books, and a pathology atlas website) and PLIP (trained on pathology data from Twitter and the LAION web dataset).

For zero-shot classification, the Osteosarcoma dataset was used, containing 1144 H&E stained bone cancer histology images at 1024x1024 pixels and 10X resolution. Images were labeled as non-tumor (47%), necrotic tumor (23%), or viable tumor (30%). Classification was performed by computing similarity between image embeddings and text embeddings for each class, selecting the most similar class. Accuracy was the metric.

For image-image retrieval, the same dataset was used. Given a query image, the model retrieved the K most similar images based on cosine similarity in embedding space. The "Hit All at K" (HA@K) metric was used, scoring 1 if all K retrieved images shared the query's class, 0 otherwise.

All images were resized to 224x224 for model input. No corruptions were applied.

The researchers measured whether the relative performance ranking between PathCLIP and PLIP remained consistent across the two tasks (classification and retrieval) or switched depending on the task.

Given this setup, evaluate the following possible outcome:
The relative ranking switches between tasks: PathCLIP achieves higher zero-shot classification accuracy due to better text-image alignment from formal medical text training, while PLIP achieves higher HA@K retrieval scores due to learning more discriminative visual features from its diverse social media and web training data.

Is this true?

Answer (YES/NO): YES